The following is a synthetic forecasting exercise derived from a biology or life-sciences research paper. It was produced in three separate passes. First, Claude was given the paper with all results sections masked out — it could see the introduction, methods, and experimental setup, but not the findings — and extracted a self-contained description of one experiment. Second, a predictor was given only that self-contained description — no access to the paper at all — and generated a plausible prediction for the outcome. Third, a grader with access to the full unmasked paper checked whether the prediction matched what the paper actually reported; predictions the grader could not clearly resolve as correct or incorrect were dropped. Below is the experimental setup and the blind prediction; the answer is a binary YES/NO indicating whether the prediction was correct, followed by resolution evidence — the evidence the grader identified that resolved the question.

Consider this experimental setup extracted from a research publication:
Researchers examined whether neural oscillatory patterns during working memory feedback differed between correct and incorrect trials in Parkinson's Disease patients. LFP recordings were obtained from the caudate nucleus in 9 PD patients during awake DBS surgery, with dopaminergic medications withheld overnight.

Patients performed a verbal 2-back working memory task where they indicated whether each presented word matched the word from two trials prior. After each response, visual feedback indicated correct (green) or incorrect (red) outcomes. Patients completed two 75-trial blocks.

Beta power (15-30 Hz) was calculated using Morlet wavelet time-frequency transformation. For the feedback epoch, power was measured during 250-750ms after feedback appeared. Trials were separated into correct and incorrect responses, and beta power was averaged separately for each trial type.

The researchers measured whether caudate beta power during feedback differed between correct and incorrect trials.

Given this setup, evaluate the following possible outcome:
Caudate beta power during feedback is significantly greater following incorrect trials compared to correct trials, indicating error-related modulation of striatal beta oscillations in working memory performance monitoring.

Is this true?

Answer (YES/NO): NO